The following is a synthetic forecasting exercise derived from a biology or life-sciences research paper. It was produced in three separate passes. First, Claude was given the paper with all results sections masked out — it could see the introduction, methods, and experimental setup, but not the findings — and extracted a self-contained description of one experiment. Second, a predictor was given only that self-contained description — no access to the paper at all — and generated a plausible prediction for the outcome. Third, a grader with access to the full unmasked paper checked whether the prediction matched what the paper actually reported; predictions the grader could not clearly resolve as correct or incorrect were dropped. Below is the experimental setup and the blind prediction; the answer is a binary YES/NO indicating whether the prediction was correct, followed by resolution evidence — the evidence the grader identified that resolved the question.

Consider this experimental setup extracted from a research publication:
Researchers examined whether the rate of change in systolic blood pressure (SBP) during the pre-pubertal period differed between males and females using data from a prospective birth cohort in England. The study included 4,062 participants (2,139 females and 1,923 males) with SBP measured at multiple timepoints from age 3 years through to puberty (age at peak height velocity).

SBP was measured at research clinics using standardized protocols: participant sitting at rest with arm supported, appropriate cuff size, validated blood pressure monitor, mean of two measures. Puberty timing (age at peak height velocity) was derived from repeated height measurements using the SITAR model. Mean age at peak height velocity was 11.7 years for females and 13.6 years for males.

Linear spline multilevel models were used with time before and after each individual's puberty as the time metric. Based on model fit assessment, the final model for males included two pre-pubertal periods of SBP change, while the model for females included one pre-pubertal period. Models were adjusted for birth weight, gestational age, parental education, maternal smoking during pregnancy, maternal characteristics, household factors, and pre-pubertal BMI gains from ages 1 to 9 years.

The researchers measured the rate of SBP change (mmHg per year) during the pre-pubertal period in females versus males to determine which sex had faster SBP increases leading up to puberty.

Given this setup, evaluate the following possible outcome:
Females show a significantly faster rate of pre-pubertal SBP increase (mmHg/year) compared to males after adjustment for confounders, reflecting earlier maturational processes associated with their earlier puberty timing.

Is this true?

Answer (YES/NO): NO